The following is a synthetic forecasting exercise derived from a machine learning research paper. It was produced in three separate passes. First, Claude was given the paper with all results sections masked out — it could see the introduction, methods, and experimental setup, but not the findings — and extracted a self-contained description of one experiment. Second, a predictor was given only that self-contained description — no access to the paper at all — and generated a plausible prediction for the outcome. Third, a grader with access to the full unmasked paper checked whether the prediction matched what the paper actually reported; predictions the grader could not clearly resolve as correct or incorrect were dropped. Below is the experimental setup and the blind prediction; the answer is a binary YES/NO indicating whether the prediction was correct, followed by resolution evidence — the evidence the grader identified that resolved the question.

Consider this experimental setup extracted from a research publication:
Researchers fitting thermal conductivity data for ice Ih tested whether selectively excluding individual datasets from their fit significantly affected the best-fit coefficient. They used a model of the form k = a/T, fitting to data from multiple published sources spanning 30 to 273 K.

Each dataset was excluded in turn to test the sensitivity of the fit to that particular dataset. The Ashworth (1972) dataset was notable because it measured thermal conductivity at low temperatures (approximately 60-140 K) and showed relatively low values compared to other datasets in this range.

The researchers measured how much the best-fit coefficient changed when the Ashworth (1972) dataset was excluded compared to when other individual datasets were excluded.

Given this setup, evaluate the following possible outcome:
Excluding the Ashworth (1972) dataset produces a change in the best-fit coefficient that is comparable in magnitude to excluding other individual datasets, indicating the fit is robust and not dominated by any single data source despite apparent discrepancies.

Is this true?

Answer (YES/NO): NO